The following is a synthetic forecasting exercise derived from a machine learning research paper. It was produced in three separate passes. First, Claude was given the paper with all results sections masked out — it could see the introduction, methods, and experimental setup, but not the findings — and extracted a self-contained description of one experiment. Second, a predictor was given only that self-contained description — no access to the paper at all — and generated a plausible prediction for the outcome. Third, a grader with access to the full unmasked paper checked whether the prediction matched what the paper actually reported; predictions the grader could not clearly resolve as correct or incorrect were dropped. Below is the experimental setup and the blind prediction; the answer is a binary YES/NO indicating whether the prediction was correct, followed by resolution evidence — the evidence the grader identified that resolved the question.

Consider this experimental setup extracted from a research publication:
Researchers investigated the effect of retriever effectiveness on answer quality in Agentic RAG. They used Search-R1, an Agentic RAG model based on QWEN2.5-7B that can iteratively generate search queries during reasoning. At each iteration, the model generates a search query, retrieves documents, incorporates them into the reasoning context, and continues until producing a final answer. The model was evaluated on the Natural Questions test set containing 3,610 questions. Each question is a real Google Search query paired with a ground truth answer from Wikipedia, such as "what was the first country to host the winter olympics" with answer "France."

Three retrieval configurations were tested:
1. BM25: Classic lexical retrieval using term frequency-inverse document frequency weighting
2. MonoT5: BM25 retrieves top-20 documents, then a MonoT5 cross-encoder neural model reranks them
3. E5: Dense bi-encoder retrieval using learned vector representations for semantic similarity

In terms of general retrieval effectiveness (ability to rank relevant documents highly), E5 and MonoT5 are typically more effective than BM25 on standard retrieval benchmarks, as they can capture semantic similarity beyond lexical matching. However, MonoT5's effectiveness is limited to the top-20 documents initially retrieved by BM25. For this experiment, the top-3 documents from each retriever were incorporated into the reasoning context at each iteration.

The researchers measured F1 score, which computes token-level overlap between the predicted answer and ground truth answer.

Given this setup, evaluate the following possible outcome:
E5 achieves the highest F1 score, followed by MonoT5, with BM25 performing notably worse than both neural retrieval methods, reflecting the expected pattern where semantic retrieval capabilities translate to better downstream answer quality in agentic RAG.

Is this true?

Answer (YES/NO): YES